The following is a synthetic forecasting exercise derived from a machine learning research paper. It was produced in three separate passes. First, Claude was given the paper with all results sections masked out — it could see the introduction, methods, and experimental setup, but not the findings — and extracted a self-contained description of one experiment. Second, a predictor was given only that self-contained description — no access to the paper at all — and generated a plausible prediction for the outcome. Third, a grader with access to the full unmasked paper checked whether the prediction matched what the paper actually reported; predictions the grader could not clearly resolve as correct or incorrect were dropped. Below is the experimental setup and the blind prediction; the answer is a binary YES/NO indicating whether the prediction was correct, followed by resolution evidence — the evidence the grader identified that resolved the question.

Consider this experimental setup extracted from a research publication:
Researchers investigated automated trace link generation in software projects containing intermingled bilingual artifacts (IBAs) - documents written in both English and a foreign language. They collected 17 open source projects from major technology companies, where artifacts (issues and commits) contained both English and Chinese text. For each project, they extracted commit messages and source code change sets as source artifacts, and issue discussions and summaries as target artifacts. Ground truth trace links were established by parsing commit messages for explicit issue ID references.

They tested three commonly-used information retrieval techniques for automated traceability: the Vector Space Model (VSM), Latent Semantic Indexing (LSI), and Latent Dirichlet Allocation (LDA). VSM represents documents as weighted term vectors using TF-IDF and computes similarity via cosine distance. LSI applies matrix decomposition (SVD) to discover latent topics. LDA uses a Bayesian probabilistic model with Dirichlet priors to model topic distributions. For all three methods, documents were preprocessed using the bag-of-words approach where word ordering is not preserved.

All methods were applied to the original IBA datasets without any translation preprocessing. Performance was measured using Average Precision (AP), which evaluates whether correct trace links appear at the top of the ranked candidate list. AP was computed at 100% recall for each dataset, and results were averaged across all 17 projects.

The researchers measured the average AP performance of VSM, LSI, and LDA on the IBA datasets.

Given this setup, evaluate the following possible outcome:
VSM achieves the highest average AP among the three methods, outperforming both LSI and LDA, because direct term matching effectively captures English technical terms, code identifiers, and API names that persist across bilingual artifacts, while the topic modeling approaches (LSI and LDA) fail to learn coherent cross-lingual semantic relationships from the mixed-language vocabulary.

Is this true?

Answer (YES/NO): YES